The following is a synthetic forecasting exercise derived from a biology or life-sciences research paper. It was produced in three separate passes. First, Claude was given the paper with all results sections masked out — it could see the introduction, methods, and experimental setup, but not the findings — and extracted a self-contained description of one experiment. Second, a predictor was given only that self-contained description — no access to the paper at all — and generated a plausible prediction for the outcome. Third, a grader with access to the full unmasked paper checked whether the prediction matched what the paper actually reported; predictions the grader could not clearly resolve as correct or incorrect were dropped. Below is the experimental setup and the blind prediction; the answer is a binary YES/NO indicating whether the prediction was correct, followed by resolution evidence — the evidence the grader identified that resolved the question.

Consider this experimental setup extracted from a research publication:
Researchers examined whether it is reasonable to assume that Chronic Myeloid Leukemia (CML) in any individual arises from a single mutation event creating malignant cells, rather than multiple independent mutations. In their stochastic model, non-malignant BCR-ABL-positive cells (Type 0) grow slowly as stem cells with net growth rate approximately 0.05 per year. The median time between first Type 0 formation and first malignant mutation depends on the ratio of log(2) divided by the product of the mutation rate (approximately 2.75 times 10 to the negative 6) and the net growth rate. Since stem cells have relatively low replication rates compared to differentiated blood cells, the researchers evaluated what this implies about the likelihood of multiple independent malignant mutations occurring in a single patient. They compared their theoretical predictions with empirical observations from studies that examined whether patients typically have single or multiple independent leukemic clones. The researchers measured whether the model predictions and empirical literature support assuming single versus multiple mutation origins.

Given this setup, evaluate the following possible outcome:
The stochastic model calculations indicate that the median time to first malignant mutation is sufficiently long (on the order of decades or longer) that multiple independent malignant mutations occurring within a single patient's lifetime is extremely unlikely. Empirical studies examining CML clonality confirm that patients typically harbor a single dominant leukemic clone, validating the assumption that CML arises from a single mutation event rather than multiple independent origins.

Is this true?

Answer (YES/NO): YES